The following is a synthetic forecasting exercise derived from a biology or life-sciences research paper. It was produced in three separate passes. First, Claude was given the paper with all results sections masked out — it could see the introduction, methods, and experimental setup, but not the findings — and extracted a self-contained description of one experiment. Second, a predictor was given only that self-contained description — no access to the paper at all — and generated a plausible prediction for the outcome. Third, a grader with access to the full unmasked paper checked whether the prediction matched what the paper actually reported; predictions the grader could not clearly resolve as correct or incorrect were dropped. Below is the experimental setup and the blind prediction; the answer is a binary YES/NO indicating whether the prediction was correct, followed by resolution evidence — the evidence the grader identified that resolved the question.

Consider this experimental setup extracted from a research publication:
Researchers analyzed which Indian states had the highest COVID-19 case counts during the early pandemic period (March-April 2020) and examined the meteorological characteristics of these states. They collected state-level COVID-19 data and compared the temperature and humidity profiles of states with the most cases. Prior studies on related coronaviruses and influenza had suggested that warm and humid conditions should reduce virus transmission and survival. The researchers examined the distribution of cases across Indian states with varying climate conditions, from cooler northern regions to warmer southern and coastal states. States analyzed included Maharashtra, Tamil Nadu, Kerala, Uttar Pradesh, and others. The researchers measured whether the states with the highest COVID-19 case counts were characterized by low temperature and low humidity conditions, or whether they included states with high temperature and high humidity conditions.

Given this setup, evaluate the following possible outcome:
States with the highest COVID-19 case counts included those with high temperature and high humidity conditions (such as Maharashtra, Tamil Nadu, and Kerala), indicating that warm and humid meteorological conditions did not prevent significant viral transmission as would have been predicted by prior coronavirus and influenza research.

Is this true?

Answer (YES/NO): YES